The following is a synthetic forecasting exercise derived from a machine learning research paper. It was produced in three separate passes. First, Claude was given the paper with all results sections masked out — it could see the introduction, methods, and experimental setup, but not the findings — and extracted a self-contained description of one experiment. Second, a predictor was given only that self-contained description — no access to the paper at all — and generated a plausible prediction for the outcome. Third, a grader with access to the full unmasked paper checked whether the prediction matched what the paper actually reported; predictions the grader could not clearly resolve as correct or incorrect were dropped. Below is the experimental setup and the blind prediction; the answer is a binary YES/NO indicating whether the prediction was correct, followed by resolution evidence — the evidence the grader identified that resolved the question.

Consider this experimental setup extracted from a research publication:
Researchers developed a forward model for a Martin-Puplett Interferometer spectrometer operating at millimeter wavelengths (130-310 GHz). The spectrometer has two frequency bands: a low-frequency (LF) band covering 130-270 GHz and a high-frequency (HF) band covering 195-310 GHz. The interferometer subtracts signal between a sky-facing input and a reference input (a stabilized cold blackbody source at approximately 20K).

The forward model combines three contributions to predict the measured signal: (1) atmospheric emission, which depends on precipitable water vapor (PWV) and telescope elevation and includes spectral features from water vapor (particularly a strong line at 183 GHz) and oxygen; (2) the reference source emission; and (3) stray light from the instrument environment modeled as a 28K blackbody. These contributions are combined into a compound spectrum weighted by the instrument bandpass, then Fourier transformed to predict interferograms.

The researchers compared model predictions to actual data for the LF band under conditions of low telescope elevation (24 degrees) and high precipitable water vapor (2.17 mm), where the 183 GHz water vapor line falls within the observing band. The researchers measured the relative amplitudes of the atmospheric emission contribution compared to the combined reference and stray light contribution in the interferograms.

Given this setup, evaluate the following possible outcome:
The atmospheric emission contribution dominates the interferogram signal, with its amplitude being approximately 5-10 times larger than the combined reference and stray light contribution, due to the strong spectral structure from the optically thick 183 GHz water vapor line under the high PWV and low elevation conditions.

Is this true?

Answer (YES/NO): NO